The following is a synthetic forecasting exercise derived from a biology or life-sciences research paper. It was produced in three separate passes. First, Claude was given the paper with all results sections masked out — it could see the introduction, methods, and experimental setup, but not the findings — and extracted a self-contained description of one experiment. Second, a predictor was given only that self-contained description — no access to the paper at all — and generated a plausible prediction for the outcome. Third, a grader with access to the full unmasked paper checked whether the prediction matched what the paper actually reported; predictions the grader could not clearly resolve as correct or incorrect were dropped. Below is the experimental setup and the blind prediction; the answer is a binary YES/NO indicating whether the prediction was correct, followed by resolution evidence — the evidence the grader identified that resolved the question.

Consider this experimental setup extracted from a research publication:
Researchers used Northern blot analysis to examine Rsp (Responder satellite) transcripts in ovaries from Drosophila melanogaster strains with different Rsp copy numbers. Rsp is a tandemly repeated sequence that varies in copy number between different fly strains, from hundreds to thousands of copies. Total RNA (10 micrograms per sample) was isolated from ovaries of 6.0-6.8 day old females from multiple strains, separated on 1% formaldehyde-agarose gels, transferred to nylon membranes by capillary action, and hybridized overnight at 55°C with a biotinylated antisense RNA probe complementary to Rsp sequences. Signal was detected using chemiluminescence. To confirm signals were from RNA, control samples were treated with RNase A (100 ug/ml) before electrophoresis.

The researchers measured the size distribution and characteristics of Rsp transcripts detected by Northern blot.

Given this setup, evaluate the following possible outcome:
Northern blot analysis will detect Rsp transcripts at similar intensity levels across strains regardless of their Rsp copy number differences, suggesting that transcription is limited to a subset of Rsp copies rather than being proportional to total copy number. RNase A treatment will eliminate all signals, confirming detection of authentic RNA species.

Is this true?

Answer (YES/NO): NO